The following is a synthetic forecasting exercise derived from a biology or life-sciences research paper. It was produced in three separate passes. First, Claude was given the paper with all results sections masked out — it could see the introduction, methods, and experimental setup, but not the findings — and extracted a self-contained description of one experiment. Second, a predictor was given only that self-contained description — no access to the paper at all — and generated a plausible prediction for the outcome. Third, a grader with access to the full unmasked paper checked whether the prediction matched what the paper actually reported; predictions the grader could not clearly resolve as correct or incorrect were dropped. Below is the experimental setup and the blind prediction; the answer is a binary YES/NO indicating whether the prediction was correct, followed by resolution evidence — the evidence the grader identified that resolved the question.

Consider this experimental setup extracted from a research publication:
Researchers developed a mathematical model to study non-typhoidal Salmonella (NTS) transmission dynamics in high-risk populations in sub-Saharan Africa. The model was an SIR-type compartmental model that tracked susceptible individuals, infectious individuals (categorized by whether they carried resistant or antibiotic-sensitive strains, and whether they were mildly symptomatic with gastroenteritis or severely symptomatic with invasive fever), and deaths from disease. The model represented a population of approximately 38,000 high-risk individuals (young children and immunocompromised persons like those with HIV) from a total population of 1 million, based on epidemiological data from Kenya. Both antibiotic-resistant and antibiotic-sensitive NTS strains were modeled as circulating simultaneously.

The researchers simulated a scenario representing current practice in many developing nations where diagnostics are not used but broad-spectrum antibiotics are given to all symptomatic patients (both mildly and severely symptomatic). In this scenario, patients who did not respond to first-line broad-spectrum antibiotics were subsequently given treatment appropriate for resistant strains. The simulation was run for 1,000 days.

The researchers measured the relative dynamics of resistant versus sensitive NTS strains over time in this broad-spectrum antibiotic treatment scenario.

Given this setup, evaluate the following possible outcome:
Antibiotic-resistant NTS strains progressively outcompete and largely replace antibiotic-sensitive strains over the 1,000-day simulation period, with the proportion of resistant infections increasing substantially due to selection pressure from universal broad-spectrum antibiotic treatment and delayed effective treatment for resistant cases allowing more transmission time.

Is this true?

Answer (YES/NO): YES